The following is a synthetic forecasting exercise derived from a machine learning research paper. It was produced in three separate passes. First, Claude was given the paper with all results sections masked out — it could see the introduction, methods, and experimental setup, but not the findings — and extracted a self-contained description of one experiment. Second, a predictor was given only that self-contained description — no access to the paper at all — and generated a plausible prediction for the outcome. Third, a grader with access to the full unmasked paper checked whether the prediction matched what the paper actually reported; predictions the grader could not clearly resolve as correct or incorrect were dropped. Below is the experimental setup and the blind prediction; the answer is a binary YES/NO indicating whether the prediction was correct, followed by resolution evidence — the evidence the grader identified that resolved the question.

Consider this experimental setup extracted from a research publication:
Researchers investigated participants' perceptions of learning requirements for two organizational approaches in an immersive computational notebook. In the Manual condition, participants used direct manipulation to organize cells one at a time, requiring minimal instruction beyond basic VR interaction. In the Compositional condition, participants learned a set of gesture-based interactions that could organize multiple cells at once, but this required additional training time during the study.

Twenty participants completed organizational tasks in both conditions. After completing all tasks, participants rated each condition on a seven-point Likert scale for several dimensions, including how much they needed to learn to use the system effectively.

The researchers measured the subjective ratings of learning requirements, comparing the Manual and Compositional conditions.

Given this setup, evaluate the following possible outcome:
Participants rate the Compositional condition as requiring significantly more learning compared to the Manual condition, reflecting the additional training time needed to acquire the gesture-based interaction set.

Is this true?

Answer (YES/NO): NO